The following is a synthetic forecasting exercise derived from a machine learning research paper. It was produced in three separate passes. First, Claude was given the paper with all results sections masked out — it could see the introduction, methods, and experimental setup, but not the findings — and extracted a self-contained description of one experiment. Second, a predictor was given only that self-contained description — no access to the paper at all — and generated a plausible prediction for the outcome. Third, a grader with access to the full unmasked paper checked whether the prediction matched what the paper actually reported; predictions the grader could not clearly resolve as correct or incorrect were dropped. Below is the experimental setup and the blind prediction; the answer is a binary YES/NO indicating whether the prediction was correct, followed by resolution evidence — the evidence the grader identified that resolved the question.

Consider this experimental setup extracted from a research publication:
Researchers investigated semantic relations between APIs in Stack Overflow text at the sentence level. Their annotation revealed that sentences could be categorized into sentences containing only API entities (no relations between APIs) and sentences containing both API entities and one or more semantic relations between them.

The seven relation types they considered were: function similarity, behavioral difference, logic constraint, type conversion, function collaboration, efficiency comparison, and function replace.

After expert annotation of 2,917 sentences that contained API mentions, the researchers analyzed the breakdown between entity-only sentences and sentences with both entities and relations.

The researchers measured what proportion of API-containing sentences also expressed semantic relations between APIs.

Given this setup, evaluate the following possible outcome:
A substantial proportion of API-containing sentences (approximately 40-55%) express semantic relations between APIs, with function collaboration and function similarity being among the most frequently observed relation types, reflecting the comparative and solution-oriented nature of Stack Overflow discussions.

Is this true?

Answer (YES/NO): NO